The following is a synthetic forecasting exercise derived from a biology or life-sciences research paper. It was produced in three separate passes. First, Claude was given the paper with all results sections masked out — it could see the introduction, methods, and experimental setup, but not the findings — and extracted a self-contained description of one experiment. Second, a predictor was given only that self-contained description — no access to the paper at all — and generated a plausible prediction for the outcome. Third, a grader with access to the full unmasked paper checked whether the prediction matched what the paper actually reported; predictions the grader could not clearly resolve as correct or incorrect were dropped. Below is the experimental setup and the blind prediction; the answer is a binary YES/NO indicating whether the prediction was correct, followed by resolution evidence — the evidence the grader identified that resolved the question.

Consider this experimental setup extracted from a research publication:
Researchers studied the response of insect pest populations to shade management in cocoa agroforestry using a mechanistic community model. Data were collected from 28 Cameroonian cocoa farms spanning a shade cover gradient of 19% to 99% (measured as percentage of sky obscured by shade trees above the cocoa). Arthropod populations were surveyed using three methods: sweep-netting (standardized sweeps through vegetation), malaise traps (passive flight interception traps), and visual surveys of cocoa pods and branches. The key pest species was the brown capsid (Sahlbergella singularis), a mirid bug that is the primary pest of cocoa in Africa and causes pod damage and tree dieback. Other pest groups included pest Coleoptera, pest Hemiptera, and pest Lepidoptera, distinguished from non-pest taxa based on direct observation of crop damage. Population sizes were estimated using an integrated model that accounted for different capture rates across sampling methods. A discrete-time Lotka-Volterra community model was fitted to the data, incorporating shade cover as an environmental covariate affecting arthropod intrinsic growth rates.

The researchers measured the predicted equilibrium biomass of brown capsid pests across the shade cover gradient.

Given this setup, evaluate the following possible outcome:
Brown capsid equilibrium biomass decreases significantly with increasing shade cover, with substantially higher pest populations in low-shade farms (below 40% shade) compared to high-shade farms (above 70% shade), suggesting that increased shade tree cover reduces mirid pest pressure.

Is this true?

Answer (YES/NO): NO